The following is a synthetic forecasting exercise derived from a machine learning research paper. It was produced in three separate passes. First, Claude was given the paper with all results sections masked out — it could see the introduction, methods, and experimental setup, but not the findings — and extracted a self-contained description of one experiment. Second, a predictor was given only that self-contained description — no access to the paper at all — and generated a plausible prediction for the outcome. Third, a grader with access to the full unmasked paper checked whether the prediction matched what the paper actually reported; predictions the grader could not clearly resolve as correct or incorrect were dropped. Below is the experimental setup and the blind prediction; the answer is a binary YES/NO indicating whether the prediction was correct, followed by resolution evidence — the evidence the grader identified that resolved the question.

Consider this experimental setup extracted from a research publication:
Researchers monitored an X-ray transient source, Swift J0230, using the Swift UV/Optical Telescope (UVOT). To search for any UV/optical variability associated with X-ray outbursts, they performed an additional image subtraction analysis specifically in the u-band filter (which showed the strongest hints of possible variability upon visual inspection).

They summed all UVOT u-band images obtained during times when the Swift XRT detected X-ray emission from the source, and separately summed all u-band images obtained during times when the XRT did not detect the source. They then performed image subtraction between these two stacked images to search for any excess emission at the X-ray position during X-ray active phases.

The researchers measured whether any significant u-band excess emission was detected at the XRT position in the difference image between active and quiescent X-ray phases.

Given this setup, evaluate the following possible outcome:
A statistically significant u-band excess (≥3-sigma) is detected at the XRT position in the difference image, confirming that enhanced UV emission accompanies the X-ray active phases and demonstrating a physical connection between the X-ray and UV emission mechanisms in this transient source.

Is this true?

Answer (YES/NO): NO